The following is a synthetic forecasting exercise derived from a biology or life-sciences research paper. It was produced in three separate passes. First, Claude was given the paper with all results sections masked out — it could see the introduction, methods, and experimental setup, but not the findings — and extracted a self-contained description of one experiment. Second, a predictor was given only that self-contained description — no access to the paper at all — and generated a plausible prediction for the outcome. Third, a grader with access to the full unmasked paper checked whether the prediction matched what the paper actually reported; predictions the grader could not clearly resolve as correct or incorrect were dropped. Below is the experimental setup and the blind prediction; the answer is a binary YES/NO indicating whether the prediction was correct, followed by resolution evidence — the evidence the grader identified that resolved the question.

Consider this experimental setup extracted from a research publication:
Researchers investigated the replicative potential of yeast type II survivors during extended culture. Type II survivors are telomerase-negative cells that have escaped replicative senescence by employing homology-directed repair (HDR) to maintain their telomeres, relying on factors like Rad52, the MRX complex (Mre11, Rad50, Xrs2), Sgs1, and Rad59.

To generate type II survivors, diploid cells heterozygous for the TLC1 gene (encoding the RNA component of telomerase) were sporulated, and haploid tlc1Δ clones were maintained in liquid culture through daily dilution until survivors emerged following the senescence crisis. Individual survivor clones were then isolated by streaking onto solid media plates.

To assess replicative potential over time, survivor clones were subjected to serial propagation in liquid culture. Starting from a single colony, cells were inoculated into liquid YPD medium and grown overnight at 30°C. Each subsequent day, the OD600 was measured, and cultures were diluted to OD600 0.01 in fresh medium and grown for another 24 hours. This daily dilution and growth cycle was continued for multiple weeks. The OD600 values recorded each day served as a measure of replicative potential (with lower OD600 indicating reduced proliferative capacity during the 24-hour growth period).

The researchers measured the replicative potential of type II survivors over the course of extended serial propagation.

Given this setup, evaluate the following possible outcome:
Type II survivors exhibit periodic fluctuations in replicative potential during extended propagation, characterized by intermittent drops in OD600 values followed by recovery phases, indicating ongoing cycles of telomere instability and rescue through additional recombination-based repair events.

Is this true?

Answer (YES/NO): YES